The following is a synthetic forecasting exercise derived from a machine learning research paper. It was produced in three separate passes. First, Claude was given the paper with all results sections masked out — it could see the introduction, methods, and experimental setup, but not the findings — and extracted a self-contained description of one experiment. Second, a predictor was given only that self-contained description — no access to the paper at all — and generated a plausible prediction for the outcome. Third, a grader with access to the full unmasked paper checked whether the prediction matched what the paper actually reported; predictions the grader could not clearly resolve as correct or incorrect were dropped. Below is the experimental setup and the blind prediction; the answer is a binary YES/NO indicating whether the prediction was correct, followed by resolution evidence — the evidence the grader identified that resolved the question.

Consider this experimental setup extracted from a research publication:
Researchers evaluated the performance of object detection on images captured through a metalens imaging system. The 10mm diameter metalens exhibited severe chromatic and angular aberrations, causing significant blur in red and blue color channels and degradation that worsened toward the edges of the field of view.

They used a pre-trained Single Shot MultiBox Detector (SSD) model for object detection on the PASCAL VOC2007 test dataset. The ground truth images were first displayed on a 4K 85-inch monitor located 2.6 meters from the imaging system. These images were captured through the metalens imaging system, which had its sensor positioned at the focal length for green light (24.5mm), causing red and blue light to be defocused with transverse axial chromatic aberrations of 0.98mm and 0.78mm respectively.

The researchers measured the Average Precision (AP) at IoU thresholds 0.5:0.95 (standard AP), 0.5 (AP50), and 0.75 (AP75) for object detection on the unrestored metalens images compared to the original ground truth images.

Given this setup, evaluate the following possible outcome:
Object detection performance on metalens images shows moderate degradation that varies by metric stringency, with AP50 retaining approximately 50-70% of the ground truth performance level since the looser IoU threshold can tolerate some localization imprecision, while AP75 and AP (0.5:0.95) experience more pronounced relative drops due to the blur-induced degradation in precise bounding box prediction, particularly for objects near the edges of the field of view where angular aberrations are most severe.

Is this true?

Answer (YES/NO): NO